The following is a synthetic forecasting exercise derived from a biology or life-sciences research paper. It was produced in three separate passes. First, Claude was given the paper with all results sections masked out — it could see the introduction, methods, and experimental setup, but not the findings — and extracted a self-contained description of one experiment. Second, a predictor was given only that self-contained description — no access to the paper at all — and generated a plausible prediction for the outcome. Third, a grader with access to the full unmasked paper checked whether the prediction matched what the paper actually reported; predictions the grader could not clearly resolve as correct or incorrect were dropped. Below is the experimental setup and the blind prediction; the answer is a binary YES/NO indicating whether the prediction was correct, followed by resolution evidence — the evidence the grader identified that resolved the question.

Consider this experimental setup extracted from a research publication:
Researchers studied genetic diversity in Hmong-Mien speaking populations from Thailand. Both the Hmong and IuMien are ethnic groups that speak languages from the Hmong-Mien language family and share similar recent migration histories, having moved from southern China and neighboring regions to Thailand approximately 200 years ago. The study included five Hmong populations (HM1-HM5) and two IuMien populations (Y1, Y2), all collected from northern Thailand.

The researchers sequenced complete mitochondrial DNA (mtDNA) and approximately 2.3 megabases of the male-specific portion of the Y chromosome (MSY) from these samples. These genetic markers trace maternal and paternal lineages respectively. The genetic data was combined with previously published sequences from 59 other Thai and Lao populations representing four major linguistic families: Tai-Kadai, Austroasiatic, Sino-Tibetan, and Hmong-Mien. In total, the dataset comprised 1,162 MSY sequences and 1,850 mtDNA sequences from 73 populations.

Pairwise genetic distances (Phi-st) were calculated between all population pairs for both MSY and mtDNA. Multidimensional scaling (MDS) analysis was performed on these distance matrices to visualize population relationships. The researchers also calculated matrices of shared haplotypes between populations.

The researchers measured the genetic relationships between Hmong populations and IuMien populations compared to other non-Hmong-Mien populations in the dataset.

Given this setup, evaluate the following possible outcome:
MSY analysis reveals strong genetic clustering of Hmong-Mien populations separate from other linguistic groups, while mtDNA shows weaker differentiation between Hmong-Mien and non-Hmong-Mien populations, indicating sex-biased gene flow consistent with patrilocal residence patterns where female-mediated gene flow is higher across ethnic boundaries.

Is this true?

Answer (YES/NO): NO